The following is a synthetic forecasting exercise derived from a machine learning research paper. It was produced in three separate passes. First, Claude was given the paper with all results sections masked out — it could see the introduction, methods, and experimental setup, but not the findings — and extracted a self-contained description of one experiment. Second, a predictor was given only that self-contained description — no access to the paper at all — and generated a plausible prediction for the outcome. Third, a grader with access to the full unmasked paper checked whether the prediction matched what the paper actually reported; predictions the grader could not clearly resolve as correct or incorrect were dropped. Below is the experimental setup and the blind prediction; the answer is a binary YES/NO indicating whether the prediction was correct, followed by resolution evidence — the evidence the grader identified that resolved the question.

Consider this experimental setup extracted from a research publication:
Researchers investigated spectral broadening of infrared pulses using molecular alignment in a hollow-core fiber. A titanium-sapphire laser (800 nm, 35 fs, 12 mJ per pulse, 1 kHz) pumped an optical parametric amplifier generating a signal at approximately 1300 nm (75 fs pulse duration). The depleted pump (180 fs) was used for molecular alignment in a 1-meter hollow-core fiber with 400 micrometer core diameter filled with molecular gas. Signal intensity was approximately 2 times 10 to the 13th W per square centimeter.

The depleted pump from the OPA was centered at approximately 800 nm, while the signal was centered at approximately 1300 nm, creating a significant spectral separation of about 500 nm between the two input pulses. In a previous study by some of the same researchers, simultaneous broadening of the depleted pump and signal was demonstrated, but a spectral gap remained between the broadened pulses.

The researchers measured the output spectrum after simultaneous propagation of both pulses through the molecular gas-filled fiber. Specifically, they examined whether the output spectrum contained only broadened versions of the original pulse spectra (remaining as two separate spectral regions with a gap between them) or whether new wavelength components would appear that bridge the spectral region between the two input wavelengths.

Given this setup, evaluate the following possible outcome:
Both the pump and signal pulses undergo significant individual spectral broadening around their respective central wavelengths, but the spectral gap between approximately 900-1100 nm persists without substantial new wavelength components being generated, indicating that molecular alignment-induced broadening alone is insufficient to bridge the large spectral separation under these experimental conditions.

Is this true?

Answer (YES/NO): NO